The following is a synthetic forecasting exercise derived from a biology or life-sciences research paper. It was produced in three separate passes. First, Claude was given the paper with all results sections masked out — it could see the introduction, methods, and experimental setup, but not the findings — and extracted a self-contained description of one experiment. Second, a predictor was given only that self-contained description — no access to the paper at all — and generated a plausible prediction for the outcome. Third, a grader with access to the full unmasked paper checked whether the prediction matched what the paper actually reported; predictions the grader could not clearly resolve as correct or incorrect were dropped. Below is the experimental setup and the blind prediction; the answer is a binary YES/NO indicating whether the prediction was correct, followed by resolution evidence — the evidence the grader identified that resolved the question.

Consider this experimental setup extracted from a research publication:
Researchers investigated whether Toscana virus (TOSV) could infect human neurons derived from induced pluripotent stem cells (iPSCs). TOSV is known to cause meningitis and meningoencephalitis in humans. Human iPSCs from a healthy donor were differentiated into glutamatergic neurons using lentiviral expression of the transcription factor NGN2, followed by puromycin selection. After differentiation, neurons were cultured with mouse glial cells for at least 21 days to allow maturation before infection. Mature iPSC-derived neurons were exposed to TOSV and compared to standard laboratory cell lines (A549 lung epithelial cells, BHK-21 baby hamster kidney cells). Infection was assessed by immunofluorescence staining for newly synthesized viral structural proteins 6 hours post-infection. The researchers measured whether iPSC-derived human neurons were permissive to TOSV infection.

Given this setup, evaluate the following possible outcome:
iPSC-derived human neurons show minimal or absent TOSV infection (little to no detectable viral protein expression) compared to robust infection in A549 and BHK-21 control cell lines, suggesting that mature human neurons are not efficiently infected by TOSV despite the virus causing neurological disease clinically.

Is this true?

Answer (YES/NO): NO